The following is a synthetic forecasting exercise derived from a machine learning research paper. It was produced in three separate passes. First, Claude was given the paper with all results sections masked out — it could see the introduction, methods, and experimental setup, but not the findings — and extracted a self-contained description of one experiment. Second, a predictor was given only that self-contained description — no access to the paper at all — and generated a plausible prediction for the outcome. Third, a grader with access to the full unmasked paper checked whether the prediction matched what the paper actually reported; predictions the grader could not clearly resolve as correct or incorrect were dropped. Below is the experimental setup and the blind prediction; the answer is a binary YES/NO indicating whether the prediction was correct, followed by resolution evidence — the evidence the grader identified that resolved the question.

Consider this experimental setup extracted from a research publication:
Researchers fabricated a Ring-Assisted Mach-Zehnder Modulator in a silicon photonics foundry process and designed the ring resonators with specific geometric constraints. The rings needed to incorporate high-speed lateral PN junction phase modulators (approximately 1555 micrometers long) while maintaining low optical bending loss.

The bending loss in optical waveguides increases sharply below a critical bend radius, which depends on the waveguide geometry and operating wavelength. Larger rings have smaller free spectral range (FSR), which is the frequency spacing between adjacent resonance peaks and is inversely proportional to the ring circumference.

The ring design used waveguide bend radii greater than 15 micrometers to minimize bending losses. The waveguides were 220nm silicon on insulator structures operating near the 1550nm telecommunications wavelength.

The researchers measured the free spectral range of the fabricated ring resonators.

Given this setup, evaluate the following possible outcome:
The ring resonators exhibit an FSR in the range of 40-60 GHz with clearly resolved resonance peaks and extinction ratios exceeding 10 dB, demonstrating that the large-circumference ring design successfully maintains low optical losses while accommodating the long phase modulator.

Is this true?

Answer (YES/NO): NO